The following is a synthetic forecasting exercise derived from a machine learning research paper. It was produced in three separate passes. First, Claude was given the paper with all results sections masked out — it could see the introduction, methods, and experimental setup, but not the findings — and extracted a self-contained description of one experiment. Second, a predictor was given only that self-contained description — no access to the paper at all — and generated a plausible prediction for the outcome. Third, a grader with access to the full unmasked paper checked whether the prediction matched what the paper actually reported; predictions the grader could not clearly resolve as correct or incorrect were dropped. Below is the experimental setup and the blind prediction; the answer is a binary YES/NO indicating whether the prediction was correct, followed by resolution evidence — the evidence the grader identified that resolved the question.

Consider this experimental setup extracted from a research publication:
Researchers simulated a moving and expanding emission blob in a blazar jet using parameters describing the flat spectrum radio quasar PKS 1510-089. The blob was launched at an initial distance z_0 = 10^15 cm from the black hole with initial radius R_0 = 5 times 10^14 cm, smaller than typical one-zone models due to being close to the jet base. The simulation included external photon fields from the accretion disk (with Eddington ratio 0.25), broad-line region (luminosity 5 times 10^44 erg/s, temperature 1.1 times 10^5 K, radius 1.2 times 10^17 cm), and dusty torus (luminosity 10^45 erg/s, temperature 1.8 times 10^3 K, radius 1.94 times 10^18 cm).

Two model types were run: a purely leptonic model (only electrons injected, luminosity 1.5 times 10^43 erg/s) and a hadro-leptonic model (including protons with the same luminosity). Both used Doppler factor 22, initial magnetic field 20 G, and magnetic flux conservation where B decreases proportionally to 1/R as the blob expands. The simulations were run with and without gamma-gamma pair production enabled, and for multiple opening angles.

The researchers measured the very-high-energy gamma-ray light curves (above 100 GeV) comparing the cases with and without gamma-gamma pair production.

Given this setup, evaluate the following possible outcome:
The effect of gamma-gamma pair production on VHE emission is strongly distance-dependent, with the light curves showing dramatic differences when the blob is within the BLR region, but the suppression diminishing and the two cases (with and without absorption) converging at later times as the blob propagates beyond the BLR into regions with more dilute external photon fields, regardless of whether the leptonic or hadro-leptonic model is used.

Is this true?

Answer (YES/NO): NO